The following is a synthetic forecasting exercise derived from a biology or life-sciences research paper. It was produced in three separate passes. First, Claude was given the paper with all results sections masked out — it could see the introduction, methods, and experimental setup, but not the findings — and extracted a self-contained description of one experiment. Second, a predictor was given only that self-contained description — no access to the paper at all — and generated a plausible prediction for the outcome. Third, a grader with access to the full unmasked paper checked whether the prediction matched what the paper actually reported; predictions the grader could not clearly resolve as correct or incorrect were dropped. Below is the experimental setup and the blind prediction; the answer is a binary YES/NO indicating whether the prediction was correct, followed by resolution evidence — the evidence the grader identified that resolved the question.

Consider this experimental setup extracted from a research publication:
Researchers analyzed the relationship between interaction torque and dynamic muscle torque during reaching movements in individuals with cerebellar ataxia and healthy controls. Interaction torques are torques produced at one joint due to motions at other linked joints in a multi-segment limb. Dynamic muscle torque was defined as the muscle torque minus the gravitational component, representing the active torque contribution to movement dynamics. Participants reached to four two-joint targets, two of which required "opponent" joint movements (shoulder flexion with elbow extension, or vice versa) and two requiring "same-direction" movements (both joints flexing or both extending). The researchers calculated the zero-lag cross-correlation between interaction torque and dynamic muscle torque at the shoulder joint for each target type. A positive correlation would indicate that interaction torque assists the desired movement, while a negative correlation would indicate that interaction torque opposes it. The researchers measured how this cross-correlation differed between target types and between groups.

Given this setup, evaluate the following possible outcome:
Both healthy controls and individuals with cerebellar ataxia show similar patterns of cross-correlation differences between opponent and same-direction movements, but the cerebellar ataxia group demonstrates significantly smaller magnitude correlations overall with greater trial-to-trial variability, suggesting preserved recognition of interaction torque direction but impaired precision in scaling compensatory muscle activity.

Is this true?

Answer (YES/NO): NO